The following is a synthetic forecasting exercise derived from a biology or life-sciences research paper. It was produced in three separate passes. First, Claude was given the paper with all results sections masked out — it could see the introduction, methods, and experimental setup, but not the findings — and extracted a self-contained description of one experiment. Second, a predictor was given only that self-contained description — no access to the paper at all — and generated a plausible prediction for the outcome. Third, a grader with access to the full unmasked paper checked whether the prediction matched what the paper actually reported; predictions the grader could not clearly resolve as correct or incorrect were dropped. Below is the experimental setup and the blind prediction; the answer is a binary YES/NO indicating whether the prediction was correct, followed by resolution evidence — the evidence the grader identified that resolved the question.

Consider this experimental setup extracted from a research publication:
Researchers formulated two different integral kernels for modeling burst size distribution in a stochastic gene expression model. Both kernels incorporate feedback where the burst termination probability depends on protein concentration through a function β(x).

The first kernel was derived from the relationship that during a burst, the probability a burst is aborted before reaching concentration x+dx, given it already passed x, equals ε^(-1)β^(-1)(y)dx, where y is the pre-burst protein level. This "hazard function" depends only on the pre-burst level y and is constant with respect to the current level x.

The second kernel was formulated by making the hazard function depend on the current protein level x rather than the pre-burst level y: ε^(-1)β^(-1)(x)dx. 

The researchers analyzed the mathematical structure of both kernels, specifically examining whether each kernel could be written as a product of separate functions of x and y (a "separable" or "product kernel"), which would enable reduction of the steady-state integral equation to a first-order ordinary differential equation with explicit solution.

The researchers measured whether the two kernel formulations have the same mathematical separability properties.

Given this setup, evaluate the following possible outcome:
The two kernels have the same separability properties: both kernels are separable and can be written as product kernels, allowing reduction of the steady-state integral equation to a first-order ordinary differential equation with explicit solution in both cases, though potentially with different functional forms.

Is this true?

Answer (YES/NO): NO